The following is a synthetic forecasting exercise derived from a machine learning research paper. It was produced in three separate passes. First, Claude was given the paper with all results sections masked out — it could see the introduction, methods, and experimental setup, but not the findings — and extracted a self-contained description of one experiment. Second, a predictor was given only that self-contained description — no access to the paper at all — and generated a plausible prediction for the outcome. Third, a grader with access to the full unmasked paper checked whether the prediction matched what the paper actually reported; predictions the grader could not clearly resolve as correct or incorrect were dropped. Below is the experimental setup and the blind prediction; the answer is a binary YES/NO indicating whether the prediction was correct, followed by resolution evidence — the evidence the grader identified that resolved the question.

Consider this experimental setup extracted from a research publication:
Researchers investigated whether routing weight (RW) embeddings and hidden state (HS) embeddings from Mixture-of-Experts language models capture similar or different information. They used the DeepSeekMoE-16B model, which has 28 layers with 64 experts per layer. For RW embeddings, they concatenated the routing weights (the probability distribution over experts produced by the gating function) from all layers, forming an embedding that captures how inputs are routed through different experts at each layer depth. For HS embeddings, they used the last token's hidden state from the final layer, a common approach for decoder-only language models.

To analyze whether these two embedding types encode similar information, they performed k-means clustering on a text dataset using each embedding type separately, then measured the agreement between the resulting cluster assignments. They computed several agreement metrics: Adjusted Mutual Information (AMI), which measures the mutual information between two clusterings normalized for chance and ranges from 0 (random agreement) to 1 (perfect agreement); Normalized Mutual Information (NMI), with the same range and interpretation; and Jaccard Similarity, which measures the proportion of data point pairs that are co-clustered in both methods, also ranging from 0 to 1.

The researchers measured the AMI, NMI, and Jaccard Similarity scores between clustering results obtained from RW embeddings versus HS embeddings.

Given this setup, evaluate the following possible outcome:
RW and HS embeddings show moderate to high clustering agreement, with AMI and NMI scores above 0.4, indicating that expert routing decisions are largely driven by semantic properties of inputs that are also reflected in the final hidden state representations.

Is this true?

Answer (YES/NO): NO